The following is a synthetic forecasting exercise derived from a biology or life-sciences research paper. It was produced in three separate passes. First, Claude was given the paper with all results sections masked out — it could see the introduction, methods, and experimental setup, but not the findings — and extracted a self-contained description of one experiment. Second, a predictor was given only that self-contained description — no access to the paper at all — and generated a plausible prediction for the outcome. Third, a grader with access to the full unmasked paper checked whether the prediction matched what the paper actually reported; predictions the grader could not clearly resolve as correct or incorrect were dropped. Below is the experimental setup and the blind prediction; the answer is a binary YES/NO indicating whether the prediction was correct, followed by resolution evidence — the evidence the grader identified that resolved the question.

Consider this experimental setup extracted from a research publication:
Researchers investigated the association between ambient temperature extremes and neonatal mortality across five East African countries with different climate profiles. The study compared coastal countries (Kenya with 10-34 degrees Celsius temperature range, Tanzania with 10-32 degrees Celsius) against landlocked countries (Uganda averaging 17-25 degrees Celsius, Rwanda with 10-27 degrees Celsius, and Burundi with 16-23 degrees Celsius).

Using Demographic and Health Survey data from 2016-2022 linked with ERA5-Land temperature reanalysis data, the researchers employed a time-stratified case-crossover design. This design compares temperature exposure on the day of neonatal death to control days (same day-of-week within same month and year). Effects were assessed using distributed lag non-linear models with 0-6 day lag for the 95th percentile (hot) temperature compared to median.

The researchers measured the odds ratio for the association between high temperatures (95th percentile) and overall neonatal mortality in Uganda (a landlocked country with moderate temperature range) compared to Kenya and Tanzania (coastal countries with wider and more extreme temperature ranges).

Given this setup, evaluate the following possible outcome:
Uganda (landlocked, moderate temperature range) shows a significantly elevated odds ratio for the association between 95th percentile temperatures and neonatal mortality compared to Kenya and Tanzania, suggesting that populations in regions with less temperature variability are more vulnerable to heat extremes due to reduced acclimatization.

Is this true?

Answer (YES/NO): YES